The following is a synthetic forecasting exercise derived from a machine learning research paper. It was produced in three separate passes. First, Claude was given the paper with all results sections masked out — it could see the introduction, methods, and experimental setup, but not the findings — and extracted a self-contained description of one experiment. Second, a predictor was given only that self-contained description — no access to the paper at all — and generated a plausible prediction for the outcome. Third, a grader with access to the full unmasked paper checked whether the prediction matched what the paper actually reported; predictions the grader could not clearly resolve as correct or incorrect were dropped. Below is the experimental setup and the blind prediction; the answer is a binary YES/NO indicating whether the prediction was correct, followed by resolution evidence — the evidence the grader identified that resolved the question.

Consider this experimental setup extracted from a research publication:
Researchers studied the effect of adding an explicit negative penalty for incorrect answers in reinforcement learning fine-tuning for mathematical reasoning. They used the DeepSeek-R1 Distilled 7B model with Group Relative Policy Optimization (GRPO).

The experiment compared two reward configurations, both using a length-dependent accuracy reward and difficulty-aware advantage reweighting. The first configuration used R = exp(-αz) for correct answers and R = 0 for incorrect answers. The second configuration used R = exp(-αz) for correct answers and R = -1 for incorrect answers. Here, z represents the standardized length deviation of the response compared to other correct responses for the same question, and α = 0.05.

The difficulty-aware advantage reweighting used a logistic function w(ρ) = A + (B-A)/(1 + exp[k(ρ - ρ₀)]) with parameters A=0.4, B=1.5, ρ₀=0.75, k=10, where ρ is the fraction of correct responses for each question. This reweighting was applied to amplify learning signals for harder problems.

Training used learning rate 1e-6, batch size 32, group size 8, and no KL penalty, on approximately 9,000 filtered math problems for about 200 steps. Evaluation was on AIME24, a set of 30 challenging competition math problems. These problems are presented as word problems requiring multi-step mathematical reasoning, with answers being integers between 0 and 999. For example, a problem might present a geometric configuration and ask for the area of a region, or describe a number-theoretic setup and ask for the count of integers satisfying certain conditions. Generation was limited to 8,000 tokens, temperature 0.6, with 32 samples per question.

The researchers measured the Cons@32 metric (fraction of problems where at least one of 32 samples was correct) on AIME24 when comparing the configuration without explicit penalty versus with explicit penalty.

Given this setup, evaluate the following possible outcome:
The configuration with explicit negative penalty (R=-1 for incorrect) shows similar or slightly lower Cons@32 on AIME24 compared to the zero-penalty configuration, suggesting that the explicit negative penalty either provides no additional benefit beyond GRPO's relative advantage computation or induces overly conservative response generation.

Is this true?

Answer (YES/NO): NO